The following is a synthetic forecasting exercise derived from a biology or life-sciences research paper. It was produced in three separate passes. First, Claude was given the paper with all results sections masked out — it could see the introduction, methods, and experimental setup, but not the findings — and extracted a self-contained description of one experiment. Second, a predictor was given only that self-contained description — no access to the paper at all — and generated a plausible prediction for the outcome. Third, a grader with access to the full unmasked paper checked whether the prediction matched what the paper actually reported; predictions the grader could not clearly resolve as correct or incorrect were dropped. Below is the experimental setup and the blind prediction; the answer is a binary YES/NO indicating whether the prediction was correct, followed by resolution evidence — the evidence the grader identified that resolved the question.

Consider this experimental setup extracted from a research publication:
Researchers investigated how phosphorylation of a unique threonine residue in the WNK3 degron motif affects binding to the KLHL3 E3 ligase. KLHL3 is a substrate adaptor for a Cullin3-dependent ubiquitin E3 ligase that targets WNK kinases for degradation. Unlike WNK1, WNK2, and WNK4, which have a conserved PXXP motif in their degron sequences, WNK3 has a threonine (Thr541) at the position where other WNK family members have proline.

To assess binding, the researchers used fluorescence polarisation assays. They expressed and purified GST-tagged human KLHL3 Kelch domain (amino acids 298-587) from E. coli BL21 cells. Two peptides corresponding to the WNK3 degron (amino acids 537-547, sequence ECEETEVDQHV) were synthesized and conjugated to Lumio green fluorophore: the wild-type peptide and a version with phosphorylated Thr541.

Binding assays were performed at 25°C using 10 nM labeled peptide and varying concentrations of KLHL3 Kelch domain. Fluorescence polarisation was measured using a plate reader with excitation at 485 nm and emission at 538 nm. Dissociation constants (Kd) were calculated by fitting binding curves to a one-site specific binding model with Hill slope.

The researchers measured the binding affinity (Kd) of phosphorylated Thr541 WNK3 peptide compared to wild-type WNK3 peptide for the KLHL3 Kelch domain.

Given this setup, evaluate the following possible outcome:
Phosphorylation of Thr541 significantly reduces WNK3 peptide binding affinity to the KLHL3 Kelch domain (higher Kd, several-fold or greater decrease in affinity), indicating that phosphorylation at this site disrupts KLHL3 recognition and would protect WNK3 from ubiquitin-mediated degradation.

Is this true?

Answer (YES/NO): YES